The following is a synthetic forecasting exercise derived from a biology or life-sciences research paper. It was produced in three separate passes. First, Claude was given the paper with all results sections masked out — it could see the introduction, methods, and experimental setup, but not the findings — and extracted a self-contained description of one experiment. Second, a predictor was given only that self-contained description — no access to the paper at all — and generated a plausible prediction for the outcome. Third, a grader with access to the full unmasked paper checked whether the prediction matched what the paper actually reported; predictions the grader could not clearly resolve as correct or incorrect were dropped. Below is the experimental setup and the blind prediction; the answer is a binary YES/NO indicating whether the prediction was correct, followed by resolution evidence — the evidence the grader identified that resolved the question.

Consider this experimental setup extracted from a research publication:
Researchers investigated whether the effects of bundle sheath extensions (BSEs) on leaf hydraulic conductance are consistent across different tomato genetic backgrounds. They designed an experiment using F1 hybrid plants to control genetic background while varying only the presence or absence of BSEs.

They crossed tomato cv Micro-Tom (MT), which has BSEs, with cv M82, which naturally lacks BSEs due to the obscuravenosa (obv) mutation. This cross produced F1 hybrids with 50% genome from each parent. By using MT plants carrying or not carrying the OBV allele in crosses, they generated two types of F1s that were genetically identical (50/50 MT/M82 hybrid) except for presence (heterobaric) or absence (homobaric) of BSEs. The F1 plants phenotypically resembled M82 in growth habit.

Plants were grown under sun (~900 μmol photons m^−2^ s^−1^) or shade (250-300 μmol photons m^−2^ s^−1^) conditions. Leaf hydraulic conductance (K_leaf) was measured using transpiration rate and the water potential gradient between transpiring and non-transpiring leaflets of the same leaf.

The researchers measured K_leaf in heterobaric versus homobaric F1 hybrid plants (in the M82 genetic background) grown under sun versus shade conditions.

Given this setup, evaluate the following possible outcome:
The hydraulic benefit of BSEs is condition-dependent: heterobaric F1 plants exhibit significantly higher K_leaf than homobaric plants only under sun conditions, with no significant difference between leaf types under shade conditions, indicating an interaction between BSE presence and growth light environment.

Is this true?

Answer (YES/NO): YES